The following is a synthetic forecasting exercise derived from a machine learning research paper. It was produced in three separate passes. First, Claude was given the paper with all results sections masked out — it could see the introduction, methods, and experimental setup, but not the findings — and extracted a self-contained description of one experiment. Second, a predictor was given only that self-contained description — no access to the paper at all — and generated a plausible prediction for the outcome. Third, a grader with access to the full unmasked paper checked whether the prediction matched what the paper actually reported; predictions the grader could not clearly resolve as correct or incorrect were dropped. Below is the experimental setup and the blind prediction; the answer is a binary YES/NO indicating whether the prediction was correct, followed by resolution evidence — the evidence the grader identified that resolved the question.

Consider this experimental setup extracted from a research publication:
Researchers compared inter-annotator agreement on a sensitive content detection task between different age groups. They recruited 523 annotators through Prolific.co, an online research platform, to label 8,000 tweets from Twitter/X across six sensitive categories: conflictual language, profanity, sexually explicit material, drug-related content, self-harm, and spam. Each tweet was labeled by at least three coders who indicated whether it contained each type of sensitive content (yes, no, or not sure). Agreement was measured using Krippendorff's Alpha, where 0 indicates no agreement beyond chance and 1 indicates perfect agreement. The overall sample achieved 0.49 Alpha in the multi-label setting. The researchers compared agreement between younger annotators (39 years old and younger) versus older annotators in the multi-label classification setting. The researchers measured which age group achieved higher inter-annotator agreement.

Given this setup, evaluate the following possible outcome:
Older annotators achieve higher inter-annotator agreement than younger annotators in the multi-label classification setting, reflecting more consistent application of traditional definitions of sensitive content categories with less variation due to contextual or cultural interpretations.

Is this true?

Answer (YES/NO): NO